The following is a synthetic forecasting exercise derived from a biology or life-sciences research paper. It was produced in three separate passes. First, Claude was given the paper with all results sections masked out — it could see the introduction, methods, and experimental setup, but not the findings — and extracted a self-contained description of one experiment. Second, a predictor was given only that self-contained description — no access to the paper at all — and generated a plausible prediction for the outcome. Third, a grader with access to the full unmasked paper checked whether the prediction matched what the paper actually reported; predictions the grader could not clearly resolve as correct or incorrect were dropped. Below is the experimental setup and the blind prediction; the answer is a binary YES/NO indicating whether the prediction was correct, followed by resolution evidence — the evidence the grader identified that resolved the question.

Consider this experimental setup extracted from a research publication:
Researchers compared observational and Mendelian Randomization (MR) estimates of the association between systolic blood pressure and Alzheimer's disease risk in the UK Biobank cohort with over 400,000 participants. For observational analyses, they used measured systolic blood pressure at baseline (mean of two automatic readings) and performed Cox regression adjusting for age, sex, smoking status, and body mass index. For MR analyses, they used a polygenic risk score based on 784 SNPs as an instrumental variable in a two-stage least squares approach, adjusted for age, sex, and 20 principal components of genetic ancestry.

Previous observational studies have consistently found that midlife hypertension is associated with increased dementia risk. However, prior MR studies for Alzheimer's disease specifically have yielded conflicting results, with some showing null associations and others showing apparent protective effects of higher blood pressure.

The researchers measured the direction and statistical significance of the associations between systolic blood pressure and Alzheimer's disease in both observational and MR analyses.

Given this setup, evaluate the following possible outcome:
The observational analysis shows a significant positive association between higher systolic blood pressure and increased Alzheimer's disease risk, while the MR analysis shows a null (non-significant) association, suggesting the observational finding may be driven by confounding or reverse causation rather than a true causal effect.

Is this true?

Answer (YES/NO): YES